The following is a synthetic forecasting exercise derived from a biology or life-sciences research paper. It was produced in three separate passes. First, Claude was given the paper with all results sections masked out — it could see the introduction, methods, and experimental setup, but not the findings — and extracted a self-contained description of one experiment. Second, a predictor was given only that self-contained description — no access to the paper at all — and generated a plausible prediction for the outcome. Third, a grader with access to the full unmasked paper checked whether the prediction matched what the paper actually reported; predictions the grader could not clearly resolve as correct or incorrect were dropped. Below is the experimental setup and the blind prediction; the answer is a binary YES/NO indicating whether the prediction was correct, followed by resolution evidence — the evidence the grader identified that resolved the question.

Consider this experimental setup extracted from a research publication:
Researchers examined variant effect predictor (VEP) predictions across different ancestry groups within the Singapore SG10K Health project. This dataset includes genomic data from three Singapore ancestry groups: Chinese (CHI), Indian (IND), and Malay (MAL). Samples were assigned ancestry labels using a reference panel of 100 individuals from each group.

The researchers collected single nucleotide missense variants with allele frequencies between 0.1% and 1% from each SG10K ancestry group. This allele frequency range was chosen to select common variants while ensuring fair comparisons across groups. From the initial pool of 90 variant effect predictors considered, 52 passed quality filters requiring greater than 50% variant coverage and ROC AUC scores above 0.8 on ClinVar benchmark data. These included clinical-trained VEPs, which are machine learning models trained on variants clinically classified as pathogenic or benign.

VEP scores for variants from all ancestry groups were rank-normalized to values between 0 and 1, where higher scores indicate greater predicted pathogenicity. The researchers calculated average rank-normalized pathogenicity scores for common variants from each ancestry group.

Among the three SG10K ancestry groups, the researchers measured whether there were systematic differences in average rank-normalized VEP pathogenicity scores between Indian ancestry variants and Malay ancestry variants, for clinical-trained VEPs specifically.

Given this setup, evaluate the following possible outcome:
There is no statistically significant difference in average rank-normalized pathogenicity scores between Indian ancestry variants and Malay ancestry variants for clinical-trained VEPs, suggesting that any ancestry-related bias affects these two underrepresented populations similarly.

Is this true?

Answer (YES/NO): NO